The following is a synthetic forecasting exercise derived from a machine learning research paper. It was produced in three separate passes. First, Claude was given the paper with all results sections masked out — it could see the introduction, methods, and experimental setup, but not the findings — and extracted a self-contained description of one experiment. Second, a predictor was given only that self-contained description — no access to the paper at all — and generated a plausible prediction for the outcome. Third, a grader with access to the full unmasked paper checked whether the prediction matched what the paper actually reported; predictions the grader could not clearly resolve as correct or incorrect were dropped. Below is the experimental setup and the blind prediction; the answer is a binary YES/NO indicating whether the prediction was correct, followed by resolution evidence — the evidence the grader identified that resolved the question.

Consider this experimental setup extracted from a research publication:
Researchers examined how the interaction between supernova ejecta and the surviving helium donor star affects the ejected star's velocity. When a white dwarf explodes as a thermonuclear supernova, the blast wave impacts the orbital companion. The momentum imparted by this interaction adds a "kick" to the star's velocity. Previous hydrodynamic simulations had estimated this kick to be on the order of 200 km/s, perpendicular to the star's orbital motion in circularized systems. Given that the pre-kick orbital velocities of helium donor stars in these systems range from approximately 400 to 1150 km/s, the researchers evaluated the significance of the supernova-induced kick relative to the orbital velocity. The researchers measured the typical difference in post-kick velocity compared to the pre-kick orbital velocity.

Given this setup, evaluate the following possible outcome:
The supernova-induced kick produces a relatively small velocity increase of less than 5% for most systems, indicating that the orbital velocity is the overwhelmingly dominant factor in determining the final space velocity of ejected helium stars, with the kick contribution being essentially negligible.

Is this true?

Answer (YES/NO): YES